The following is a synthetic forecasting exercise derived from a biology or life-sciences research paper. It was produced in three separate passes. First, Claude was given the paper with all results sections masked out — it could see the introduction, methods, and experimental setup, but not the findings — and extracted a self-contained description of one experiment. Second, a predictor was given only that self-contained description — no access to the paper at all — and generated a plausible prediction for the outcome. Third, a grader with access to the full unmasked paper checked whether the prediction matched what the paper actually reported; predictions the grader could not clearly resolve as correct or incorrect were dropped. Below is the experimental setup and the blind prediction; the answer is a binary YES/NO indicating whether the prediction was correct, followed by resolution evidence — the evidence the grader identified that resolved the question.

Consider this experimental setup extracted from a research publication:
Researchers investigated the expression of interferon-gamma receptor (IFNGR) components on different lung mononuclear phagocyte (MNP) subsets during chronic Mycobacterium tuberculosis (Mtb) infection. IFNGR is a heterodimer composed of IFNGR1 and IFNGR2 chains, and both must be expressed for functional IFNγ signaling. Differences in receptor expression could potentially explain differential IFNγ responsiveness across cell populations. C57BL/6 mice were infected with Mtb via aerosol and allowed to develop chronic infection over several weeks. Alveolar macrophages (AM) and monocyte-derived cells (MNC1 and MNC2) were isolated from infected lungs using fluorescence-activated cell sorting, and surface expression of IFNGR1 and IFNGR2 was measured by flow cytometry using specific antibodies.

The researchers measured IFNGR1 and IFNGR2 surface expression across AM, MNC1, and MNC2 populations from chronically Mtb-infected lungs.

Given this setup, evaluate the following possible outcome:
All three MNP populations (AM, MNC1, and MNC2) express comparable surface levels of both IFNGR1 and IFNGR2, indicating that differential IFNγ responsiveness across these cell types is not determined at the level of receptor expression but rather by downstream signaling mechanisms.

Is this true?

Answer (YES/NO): NO